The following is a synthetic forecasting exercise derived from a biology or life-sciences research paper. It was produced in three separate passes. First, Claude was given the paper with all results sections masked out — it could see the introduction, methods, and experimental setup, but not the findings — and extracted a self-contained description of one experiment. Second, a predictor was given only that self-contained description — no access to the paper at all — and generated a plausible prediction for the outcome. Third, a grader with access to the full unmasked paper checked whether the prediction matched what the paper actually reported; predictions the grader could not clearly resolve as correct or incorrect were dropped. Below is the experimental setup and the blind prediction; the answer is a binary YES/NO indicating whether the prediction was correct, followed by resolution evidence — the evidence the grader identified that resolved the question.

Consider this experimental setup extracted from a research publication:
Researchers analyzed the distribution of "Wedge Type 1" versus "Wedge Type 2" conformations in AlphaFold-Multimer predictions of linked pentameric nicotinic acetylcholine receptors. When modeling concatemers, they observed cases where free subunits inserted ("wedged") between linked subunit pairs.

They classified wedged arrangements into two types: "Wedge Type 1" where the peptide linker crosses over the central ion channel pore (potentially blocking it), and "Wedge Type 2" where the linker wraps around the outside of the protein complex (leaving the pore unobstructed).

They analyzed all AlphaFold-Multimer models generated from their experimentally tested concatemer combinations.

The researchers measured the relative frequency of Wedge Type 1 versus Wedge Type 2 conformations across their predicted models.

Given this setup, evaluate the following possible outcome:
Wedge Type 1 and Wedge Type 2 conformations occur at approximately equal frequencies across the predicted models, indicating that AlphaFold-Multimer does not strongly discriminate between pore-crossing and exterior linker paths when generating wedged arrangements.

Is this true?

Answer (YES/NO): NO